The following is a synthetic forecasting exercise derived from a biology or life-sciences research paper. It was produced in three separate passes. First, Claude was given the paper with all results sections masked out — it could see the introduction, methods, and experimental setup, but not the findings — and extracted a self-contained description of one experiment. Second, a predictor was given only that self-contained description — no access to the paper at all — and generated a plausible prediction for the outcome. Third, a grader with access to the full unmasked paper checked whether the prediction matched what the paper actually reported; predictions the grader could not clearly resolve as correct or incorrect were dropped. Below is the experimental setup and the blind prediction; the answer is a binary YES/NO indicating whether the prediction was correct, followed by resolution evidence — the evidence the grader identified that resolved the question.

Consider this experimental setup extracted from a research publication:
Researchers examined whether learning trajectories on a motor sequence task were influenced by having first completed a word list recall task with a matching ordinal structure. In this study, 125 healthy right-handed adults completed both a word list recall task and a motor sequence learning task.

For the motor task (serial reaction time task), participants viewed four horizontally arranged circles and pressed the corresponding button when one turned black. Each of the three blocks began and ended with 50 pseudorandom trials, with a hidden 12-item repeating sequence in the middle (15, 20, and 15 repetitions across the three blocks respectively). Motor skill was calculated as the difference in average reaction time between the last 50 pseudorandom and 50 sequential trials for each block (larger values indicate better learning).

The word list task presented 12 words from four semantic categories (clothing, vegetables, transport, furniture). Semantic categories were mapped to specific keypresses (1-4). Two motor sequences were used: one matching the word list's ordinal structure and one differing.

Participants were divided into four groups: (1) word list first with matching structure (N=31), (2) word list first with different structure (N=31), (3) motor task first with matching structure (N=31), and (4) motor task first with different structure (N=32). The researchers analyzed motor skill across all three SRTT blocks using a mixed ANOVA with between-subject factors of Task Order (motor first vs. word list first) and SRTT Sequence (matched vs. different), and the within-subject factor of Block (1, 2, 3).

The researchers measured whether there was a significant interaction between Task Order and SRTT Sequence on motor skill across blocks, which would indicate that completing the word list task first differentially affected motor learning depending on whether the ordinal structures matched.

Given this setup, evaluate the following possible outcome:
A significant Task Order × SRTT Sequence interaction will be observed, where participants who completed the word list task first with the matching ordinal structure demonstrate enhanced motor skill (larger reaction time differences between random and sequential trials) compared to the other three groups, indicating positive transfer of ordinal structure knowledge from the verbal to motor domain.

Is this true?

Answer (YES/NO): NO